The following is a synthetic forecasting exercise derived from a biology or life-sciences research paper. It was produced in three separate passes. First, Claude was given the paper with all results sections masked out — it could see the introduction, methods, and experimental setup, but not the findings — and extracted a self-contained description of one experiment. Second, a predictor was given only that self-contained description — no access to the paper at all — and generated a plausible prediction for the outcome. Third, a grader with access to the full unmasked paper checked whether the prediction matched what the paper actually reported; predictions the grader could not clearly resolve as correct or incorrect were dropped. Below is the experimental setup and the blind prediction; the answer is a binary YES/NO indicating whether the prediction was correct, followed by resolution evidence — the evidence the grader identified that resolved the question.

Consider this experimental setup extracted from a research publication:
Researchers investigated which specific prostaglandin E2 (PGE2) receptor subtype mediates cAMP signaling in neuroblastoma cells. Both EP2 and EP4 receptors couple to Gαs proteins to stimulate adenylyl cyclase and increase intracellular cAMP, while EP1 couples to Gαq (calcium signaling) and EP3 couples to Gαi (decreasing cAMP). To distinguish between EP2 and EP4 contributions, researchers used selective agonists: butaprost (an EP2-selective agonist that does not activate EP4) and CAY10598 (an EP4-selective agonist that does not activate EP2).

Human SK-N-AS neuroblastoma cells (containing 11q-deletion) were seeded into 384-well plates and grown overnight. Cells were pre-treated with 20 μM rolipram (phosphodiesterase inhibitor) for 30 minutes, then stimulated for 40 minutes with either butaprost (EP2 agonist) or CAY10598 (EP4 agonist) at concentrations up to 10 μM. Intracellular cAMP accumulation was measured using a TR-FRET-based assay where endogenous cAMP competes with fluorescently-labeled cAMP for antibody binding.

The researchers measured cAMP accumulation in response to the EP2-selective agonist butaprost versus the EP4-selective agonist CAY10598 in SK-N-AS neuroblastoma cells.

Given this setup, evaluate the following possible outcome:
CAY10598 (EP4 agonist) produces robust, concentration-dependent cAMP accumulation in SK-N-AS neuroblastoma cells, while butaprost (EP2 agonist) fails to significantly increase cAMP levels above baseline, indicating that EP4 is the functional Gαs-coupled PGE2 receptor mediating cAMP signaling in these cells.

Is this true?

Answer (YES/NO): NO